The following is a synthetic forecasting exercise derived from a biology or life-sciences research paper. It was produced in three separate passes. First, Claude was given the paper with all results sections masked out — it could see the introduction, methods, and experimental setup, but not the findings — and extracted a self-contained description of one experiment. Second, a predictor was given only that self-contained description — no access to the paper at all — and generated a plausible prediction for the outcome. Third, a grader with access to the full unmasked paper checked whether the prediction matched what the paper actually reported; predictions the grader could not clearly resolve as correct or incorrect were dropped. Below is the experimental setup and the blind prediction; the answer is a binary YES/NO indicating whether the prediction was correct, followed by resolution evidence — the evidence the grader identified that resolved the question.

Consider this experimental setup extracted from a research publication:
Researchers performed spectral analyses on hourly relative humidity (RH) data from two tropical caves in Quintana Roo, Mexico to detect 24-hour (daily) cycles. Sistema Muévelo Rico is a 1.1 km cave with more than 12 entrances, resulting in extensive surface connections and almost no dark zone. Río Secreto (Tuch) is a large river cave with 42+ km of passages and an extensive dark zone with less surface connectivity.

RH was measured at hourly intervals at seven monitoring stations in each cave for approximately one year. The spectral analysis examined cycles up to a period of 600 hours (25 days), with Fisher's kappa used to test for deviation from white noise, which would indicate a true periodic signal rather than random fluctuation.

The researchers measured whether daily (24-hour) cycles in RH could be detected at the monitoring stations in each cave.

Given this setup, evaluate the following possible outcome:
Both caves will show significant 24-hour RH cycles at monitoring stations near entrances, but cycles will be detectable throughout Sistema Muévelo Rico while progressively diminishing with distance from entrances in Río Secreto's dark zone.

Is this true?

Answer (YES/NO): NO